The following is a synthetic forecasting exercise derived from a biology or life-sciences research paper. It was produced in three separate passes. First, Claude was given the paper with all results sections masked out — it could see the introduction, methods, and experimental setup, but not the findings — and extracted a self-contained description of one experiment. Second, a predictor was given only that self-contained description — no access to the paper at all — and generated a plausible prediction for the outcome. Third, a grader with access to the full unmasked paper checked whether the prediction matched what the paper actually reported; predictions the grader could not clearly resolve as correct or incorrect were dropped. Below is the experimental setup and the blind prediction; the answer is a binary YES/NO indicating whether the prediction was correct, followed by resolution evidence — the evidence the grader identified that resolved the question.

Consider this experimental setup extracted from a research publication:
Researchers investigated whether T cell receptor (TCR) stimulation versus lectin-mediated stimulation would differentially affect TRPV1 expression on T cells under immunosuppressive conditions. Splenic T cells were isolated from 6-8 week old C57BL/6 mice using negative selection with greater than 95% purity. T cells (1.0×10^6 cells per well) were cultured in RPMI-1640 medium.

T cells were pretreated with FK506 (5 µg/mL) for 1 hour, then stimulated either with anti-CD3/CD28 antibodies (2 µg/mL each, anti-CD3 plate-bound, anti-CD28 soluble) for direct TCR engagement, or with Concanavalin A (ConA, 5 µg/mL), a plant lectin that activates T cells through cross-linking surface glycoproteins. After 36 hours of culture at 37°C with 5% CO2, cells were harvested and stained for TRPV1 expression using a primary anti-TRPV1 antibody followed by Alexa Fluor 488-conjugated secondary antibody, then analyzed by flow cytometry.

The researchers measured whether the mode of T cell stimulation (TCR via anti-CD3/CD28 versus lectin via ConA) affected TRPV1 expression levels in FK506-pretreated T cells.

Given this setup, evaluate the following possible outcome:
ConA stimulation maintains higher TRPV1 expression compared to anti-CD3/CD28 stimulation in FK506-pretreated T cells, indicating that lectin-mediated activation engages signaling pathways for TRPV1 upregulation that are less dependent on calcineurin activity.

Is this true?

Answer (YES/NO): NO